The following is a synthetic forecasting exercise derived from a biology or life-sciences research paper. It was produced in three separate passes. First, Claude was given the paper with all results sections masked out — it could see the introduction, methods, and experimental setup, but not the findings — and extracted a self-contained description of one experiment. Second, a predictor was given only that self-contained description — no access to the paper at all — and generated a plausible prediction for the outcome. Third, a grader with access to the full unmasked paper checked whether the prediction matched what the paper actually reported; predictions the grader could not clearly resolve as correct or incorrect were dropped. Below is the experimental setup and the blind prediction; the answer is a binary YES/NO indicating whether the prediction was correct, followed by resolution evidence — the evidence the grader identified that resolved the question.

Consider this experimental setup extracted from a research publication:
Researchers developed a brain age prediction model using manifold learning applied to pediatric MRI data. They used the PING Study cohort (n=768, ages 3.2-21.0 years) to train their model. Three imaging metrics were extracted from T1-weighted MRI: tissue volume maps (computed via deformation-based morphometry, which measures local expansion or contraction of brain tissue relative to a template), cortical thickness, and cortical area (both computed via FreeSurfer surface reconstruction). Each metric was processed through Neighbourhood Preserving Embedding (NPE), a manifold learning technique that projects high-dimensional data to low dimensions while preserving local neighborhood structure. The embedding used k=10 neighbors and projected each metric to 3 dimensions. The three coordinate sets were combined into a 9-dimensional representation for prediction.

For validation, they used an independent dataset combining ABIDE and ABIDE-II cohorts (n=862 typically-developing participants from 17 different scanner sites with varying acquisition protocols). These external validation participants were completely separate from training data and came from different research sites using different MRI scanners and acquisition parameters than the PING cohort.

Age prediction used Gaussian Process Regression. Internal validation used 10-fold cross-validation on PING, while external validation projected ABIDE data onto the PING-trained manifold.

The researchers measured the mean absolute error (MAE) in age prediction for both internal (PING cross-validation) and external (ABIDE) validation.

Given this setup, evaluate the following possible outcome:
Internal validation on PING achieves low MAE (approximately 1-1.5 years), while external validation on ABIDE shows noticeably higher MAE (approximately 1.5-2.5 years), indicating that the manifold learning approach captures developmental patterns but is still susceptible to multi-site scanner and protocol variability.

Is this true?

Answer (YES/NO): NO